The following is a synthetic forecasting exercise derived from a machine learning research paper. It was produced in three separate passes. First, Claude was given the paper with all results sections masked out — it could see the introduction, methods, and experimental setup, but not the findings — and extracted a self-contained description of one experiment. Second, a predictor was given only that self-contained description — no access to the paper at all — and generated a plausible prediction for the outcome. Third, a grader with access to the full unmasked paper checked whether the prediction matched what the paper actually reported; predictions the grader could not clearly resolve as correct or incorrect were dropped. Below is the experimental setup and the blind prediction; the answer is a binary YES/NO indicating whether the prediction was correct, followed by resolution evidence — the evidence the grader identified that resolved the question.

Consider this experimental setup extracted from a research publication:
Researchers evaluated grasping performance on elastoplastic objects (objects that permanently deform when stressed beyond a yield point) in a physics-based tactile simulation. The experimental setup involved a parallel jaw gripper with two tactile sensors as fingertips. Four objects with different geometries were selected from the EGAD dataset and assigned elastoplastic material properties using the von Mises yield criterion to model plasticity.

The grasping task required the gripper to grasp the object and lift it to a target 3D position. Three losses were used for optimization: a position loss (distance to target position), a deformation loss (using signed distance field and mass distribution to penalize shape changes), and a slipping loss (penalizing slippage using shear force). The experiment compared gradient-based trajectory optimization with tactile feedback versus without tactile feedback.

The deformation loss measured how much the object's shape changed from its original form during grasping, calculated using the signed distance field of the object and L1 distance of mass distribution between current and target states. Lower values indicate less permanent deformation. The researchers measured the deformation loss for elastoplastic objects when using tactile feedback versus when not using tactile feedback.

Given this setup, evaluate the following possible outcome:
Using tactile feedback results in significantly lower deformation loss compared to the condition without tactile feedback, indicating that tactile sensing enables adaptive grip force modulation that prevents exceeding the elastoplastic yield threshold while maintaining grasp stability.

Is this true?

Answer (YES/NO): NO